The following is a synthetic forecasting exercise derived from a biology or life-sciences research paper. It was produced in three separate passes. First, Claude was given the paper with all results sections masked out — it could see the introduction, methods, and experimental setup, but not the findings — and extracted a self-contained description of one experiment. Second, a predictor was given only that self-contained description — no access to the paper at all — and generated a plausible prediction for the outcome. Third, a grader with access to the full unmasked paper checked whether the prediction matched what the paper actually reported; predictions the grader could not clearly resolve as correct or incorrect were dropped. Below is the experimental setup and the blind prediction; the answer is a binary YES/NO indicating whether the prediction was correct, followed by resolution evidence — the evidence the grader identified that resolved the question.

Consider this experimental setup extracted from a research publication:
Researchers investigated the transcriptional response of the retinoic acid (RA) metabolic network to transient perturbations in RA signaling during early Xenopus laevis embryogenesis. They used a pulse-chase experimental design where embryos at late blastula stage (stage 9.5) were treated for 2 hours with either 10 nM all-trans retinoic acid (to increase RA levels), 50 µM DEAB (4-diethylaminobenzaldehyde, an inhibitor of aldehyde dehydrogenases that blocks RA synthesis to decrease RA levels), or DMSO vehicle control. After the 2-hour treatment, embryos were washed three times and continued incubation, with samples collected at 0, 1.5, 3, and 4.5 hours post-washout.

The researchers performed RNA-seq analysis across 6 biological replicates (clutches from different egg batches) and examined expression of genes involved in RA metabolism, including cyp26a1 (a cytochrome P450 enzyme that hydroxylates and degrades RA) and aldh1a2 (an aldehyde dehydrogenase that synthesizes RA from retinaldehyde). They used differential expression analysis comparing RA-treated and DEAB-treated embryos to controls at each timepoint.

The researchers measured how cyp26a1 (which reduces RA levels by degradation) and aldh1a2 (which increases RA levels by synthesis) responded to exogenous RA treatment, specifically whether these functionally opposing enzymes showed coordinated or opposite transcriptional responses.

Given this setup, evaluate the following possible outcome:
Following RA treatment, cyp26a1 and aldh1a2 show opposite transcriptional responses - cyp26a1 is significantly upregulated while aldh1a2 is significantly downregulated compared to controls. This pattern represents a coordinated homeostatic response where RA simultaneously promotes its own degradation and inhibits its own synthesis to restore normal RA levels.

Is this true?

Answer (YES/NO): NO